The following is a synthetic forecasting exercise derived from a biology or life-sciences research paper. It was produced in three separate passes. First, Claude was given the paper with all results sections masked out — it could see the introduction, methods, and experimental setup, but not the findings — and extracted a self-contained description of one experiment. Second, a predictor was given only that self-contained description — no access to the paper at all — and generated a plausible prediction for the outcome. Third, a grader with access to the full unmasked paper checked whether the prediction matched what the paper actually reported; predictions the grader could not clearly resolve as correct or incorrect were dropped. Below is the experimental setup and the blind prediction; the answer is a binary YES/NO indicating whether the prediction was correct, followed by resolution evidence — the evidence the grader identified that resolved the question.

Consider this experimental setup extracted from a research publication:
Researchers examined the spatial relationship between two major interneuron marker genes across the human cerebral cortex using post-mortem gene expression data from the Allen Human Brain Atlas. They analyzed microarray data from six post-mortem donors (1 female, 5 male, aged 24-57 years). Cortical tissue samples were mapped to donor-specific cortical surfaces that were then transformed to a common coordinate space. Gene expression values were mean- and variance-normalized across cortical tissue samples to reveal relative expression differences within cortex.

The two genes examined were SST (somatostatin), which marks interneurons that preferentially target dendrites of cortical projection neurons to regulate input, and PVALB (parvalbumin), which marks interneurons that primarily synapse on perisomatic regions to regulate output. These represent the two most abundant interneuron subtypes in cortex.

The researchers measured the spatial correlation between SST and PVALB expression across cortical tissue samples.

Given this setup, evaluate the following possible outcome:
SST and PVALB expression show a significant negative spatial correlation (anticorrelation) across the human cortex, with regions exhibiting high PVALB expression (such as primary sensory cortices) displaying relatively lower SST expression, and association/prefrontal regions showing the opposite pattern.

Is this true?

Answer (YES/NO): YES